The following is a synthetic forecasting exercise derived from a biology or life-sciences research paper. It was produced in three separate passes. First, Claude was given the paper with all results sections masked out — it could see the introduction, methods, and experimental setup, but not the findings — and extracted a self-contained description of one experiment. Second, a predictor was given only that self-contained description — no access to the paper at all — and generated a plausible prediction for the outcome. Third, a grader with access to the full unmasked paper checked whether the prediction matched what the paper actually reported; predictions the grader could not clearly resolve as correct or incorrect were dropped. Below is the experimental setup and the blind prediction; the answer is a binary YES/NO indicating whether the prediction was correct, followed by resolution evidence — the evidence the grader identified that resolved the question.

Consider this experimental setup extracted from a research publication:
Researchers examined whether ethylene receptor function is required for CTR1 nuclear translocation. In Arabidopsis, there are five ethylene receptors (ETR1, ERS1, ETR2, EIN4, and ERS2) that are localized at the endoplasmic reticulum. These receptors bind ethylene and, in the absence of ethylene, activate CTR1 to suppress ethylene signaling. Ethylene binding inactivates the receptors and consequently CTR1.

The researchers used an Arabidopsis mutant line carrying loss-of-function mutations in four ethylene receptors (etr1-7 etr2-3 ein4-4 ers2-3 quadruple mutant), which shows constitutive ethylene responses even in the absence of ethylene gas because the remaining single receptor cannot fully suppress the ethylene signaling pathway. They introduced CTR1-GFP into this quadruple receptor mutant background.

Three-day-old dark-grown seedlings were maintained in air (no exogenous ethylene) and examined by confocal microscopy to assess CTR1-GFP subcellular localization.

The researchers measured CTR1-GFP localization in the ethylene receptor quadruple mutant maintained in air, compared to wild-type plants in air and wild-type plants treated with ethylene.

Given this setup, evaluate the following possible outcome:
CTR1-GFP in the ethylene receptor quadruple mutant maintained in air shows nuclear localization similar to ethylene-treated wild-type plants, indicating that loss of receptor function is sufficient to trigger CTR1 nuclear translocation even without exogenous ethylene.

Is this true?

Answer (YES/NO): YES